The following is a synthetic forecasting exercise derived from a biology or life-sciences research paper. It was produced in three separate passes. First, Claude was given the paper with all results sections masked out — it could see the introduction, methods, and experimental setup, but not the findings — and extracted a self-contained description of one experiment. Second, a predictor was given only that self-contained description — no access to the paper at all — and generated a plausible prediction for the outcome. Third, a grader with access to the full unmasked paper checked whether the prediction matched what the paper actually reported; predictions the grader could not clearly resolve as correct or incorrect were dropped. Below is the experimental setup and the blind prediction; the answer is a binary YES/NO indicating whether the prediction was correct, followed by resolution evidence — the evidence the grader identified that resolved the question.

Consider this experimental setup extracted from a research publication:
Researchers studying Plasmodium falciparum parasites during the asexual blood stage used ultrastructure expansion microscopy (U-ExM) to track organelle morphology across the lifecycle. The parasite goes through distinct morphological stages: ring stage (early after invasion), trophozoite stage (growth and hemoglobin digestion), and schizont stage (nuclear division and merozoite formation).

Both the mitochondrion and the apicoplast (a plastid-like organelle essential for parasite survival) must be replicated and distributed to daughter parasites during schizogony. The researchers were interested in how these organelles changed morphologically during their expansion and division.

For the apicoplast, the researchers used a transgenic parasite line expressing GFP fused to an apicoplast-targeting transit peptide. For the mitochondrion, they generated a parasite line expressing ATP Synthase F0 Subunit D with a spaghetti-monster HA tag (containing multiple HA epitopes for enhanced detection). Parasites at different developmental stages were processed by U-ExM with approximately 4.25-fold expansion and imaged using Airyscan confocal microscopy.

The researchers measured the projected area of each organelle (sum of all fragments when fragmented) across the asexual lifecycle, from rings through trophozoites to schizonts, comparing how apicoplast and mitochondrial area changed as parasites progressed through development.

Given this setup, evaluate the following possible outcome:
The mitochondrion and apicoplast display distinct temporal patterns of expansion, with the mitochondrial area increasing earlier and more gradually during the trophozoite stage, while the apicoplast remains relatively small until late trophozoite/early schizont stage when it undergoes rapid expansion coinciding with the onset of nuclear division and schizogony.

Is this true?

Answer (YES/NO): NO